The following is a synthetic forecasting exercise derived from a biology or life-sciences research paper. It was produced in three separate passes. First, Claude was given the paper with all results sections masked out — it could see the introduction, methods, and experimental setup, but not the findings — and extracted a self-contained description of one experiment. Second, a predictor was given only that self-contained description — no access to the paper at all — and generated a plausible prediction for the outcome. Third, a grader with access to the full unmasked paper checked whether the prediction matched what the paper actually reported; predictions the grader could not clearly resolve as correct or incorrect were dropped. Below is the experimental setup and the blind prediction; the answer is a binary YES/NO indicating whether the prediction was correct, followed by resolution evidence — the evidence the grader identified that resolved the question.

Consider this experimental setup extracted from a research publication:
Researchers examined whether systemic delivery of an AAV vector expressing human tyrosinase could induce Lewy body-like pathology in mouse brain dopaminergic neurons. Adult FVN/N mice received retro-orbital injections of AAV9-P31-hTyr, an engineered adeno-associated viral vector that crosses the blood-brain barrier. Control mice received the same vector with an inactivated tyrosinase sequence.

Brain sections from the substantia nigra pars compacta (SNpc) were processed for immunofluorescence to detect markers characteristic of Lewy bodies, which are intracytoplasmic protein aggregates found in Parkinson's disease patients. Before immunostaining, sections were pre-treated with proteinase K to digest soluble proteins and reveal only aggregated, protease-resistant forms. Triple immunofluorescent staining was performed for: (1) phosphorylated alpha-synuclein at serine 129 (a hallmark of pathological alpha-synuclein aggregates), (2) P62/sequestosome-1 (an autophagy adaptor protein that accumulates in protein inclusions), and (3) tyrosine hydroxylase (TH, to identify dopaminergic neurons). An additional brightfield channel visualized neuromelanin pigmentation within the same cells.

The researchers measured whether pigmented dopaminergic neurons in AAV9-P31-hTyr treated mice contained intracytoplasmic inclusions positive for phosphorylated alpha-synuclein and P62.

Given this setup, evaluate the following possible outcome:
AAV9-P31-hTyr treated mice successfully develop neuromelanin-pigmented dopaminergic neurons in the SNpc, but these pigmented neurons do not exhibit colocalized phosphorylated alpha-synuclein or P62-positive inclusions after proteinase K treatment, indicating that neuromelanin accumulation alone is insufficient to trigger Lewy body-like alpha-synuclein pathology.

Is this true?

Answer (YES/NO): NO